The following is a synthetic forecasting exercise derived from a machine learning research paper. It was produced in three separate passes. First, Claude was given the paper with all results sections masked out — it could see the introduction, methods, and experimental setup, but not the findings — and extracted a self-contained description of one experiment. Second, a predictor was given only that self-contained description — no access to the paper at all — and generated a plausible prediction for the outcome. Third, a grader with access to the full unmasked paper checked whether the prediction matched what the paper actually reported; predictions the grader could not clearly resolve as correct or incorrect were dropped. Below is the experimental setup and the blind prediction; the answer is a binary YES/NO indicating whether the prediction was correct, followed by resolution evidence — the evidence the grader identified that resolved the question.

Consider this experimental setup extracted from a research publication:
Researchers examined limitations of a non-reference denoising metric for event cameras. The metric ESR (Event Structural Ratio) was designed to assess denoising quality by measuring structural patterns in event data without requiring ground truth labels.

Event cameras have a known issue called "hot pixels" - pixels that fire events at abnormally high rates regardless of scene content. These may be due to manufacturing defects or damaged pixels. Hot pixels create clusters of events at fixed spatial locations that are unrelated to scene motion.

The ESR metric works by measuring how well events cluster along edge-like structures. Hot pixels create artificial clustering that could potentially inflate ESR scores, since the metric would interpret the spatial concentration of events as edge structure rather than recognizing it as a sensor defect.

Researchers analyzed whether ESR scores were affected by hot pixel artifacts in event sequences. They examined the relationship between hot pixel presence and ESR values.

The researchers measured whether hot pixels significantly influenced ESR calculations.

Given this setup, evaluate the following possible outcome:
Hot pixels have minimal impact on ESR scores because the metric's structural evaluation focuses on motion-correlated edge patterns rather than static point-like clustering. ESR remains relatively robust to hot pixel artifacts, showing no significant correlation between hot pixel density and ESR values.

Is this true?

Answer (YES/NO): NO